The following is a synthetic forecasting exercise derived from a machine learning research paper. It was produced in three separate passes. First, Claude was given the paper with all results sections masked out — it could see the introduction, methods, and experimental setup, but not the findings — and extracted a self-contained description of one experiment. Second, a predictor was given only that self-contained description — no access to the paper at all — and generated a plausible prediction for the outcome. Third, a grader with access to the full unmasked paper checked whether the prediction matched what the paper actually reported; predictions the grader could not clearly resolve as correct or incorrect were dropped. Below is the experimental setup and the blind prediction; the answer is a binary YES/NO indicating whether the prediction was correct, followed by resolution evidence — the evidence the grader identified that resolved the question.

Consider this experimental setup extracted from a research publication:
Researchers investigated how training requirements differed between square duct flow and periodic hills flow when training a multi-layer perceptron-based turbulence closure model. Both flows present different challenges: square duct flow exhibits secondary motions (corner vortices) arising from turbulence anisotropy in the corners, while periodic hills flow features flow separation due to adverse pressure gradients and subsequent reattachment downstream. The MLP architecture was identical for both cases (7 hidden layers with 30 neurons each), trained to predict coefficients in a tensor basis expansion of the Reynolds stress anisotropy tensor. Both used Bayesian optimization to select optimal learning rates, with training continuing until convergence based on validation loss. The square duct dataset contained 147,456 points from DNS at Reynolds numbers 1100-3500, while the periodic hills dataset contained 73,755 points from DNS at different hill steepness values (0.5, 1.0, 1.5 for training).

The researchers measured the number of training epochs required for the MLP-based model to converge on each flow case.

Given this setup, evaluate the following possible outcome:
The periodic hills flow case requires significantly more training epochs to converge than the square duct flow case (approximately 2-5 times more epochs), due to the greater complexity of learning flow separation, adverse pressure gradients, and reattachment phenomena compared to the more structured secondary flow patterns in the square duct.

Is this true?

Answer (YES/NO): NO